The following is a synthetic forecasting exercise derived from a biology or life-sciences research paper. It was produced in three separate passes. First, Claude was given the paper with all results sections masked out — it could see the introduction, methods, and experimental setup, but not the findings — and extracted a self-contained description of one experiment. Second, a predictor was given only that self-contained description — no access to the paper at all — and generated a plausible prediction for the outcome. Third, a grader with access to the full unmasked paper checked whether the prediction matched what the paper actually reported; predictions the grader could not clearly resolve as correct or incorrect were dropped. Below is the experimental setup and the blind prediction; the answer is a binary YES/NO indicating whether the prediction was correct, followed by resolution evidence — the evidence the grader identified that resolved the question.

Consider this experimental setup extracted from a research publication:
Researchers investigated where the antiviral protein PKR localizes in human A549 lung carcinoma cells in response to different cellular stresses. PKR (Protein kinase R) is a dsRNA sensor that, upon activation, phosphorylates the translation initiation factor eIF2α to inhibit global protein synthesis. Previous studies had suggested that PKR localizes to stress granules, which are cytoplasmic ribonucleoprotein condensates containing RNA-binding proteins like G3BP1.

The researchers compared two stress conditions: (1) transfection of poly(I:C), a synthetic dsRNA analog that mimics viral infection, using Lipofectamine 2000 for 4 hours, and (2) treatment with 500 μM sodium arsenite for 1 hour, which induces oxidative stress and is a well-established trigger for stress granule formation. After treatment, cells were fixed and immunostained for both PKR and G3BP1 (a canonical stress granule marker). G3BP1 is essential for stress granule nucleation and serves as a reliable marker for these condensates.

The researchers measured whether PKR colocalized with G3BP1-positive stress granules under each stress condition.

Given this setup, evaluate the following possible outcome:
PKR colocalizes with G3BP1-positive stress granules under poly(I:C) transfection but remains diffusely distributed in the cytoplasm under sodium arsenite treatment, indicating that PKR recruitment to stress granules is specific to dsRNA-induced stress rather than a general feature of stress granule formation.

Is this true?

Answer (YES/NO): NO